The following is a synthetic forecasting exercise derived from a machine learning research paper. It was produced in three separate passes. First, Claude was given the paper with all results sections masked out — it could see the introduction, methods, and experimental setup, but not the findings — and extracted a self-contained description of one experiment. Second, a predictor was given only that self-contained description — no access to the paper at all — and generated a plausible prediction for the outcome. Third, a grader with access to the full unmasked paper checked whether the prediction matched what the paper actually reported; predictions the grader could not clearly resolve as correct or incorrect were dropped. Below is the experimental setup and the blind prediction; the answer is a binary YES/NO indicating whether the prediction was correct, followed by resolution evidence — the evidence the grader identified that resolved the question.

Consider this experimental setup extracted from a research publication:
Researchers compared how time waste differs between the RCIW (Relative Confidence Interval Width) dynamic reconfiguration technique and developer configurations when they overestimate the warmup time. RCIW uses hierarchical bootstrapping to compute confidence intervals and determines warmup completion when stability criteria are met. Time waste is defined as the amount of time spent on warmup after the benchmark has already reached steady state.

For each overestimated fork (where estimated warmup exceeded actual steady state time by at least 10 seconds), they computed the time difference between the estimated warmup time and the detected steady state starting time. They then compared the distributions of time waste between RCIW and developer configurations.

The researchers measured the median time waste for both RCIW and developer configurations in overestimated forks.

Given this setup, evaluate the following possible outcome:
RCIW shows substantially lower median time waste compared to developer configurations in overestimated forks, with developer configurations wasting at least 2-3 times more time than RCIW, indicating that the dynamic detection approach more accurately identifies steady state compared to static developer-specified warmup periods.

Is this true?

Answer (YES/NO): NO